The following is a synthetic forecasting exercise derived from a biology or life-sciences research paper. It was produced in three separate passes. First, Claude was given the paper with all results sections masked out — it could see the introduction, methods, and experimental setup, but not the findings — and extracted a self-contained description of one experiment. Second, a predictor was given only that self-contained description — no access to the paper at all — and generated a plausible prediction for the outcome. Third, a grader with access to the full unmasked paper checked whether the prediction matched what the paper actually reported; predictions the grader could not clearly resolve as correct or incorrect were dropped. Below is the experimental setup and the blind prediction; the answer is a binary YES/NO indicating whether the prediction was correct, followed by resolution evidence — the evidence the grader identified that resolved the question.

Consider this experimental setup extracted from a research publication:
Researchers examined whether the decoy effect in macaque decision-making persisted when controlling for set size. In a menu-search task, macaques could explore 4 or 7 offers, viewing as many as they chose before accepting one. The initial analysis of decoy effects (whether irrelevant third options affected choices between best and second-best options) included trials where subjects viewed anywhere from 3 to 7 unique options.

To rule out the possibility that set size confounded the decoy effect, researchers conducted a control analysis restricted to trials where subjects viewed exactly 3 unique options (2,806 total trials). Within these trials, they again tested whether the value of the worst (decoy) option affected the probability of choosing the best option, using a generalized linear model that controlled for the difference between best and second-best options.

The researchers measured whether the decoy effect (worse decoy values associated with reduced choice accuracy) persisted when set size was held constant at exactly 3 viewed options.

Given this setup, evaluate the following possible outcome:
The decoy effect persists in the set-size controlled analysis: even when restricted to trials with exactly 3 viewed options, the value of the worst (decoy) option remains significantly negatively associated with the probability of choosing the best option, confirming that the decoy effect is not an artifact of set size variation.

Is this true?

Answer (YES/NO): NO